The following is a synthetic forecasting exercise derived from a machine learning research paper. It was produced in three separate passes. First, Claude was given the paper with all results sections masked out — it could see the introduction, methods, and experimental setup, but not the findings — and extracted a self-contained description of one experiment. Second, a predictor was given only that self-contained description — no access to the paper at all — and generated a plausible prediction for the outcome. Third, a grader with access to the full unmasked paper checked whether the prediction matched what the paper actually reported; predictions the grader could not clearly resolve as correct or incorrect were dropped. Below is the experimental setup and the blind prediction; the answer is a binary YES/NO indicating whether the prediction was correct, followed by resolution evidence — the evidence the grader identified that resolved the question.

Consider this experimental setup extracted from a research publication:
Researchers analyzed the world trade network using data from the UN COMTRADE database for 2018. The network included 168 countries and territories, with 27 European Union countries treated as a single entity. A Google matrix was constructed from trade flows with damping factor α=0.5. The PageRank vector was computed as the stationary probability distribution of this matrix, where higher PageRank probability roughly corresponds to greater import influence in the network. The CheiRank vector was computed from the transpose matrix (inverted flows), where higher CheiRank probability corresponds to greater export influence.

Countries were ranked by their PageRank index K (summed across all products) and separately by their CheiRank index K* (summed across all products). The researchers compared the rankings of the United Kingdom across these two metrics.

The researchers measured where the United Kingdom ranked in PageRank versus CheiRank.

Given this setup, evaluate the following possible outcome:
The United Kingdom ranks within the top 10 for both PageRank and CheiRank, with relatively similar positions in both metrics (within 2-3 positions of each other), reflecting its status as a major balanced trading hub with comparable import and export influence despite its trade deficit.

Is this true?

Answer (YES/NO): NO